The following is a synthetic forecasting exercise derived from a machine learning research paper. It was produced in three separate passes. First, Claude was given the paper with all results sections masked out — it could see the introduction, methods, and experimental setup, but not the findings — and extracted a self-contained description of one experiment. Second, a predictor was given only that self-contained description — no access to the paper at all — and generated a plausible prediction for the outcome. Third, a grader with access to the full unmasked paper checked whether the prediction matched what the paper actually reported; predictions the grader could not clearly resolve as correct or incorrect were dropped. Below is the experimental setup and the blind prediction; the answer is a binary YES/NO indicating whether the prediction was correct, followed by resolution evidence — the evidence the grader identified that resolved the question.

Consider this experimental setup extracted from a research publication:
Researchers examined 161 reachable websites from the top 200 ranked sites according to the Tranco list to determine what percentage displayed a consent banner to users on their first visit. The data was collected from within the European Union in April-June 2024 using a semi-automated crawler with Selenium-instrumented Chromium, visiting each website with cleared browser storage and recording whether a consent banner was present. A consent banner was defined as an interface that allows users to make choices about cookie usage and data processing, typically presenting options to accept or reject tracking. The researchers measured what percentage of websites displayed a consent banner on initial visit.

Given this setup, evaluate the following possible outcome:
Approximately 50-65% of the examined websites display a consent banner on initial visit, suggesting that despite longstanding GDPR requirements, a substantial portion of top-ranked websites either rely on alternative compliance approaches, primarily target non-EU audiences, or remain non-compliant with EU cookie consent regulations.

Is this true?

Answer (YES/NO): NO